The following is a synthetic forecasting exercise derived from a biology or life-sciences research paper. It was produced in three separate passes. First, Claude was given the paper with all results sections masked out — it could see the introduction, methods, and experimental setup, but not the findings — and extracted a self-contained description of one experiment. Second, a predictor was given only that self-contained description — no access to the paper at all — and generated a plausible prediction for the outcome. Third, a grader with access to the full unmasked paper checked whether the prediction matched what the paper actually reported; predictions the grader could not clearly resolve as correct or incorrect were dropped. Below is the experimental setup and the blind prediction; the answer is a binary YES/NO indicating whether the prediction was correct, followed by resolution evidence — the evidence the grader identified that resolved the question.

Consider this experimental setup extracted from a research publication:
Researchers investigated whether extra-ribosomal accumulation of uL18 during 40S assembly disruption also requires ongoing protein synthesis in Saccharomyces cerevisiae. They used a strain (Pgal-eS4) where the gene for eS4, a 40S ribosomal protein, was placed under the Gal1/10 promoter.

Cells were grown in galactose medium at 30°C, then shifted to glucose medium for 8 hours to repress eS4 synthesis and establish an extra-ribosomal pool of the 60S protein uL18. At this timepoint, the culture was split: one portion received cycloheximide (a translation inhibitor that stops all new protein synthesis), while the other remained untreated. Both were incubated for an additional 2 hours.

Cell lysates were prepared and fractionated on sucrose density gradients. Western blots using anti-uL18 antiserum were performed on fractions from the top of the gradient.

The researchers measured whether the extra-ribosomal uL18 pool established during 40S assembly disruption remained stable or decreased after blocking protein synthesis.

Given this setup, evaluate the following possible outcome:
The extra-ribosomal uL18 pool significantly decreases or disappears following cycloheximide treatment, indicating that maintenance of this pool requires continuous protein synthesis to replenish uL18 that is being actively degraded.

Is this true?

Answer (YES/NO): NO